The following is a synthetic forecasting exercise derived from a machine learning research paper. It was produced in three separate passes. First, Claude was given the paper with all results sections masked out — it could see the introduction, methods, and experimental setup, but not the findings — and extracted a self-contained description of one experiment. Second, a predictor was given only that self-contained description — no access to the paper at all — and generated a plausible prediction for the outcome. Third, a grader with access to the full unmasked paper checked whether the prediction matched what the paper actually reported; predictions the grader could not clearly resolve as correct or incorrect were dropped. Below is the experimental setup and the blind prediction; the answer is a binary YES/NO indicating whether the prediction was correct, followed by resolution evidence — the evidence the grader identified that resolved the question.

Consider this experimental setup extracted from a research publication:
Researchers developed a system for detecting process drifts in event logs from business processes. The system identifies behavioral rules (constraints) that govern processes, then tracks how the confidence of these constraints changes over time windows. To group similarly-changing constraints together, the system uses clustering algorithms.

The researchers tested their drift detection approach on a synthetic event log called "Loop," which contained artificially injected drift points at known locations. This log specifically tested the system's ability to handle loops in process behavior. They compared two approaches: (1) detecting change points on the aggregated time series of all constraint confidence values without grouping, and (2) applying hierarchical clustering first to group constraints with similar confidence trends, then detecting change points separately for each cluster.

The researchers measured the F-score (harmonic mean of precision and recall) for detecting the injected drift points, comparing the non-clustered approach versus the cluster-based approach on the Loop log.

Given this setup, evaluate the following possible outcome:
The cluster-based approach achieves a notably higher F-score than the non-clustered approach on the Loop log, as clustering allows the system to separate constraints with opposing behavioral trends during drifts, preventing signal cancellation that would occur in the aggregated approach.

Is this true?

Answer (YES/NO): YES